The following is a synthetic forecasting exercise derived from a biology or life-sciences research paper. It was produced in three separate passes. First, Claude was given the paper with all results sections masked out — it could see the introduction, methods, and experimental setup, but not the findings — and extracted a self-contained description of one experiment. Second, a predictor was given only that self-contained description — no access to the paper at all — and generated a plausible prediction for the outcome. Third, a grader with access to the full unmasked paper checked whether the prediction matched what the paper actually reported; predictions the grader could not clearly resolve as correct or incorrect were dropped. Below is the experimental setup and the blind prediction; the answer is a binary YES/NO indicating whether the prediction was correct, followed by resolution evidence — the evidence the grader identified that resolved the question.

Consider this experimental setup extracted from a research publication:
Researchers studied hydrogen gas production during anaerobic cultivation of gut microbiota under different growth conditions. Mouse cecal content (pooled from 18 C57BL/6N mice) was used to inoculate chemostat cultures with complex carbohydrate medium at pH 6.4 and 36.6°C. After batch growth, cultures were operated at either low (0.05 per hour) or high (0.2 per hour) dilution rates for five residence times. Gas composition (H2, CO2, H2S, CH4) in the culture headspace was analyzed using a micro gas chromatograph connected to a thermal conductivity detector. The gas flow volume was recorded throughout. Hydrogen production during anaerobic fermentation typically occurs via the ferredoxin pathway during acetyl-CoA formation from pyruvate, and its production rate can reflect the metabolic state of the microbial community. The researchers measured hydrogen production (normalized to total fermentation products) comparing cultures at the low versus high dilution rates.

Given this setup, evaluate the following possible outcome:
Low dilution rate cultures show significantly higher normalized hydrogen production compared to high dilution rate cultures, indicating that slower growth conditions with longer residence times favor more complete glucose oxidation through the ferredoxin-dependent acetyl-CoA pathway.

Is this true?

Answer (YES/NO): NO